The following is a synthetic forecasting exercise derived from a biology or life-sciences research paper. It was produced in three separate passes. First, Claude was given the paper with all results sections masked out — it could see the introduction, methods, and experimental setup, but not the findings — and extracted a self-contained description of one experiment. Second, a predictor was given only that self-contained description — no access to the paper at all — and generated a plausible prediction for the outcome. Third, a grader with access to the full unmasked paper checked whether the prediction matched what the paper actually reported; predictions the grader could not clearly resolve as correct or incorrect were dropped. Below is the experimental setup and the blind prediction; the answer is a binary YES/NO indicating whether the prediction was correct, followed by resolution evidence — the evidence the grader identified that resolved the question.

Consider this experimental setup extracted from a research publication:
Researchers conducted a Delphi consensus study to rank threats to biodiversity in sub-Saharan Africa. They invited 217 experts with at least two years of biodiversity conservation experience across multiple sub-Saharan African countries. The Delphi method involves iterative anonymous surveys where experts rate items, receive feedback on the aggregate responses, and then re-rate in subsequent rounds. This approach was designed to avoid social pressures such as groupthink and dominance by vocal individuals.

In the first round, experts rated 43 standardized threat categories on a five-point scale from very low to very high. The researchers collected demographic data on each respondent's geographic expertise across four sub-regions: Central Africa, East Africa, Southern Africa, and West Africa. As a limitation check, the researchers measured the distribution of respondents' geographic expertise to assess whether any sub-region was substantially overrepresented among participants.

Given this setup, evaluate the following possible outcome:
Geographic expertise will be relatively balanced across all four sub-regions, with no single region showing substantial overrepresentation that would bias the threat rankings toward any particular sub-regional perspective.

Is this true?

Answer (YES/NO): NO